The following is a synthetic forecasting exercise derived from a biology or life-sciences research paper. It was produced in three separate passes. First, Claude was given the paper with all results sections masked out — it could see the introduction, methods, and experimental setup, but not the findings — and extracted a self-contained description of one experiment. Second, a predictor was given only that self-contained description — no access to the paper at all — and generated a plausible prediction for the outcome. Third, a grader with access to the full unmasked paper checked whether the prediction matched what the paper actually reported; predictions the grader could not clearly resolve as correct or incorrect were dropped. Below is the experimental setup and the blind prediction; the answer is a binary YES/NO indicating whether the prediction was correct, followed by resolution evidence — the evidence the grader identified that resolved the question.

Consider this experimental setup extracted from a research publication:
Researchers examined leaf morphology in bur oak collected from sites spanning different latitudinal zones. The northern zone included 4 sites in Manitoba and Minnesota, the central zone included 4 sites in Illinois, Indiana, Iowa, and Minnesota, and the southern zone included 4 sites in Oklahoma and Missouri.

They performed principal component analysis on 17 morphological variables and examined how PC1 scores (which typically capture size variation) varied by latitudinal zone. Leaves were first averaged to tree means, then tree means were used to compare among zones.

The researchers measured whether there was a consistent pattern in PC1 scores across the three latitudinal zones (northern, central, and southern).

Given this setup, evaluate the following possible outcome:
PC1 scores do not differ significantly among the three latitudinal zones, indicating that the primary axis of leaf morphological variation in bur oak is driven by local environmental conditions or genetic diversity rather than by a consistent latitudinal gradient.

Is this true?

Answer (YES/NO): NO